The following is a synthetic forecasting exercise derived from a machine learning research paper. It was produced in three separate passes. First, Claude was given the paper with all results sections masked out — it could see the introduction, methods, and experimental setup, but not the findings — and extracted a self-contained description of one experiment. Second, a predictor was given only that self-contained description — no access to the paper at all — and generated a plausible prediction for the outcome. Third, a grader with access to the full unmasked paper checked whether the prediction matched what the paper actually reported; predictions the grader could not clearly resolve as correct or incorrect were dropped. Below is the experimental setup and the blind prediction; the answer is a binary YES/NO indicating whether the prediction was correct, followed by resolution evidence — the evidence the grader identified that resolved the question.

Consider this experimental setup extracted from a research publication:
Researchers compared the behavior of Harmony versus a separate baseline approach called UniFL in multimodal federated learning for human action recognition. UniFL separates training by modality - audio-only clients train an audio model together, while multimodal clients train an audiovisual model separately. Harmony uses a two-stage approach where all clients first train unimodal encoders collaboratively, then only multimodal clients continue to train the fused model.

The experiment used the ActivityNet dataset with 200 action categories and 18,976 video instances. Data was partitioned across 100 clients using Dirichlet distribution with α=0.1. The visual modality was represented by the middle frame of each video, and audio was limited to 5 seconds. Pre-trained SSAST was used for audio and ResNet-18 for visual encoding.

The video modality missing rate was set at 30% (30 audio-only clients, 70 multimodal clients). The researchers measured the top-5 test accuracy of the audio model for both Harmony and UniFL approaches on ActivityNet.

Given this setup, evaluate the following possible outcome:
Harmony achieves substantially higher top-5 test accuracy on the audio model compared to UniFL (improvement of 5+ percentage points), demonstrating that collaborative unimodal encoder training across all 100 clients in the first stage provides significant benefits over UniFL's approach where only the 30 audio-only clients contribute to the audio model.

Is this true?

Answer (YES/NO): YES